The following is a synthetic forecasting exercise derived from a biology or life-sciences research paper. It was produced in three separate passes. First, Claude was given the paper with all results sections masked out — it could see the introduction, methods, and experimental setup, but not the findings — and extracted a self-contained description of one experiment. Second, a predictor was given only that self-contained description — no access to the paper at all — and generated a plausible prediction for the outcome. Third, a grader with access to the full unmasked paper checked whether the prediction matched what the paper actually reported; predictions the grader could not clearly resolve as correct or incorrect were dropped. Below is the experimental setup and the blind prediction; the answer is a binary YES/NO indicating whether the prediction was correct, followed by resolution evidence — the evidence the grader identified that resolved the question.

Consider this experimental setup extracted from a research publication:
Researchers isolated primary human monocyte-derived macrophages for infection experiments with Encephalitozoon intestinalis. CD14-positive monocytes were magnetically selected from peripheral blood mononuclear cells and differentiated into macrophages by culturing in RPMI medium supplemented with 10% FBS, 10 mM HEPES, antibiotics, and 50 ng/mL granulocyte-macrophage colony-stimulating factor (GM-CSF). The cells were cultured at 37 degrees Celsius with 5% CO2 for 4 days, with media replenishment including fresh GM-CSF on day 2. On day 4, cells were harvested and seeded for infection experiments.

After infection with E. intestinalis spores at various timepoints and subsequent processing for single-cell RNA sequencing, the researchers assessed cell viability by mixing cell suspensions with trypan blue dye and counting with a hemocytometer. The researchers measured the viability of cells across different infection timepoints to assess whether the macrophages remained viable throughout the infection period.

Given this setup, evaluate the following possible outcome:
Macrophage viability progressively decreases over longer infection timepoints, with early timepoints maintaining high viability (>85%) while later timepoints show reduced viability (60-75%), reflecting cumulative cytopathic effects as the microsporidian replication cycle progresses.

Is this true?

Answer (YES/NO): NO